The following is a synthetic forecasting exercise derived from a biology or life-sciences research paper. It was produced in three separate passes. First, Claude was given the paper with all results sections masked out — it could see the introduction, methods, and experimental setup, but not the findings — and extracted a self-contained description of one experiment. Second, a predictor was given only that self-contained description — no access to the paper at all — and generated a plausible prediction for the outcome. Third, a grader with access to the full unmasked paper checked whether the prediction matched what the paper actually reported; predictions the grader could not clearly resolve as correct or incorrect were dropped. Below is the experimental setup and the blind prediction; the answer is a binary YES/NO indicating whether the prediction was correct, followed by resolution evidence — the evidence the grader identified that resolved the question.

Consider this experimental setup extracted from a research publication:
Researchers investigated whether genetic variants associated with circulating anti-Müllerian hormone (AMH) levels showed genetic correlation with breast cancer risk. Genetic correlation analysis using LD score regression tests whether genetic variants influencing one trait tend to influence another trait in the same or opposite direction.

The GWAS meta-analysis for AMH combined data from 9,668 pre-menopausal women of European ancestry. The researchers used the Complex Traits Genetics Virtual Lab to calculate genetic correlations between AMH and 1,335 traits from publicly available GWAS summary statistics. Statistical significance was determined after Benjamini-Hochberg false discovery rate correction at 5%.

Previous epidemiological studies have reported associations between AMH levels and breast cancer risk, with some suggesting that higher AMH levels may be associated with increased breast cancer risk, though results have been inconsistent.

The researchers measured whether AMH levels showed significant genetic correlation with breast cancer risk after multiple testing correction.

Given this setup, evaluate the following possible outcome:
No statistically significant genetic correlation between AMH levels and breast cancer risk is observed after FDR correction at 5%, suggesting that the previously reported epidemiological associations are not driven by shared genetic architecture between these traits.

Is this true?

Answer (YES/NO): NO